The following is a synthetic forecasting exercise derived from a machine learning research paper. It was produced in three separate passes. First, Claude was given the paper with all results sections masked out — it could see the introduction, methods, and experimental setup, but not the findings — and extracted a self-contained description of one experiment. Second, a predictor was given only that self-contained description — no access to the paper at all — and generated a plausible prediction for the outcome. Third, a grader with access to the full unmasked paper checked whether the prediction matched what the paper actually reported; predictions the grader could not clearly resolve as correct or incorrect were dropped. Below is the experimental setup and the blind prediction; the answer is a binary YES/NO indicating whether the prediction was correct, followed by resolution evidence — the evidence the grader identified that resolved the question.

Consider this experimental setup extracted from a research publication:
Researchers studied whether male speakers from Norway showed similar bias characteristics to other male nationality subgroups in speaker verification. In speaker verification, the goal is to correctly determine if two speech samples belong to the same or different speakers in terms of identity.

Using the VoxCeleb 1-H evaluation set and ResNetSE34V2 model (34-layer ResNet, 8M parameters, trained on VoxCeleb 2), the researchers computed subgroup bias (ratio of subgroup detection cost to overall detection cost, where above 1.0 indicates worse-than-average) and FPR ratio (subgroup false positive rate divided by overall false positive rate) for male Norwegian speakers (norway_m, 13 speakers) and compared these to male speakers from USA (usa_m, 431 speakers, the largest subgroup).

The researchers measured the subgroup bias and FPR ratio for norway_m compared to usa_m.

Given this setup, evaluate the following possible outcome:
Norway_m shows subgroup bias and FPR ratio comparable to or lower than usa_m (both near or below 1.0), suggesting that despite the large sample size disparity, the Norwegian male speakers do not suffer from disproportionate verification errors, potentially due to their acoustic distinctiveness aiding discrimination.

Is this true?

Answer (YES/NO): NO